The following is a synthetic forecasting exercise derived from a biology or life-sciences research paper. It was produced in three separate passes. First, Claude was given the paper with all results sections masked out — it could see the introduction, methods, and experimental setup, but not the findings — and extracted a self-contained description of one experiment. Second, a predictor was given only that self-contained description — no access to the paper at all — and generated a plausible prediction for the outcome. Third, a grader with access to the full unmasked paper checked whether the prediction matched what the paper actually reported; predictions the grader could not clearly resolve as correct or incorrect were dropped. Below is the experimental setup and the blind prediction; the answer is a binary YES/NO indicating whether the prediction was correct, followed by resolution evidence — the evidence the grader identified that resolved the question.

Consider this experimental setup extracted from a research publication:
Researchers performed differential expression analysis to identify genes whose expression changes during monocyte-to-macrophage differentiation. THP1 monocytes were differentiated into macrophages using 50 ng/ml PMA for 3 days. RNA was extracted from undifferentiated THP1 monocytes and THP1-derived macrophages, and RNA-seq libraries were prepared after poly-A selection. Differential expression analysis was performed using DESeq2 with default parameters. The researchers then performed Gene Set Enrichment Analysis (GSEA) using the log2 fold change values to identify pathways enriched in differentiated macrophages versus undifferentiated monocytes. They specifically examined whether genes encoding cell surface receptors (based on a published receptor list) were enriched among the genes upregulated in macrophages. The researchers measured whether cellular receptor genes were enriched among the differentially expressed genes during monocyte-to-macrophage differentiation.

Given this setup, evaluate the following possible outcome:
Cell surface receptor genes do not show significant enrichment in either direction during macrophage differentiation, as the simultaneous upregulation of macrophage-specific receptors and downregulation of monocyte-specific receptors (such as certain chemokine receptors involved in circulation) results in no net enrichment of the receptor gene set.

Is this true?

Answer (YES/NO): NO